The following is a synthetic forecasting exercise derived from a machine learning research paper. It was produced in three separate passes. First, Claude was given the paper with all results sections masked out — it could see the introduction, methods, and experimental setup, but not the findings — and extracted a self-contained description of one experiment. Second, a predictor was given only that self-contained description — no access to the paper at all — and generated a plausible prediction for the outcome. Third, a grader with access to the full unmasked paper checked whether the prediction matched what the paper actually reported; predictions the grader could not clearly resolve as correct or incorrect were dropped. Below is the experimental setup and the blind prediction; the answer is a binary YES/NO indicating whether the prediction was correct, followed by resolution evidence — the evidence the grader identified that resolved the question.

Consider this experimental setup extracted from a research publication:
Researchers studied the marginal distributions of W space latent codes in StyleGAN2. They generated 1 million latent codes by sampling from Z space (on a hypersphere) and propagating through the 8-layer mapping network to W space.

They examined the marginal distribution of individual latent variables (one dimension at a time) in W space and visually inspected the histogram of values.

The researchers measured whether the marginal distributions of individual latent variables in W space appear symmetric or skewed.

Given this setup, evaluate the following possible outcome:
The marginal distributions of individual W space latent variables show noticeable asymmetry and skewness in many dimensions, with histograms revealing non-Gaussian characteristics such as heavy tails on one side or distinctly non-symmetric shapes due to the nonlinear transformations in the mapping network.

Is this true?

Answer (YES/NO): YES